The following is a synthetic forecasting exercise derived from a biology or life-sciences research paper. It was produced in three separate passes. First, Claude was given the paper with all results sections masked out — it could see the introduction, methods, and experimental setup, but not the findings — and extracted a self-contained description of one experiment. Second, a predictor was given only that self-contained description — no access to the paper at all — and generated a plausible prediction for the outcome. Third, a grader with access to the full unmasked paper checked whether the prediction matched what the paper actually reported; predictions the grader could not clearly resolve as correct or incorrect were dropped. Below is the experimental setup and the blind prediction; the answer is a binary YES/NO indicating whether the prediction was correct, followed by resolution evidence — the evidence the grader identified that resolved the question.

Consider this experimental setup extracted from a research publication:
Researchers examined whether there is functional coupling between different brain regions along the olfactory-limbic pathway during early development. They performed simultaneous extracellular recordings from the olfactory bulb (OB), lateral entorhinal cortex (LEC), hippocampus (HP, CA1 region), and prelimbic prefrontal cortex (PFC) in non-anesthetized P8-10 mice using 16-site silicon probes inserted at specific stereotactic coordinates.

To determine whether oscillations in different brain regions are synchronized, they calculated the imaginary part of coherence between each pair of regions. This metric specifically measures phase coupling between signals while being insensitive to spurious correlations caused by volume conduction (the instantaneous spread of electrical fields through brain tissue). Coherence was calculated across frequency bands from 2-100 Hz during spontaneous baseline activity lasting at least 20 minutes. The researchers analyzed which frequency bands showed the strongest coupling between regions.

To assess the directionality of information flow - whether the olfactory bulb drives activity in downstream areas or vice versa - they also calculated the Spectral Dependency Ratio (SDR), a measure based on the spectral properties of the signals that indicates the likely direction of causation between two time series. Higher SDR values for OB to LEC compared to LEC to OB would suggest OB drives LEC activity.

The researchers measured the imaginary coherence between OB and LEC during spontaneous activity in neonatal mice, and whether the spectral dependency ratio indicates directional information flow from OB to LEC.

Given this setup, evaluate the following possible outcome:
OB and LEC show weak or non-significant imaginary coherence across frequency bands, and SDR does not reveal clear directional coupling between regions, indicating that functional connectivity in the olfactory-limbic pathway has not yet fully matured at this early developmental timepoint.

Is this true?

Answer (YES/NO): NO